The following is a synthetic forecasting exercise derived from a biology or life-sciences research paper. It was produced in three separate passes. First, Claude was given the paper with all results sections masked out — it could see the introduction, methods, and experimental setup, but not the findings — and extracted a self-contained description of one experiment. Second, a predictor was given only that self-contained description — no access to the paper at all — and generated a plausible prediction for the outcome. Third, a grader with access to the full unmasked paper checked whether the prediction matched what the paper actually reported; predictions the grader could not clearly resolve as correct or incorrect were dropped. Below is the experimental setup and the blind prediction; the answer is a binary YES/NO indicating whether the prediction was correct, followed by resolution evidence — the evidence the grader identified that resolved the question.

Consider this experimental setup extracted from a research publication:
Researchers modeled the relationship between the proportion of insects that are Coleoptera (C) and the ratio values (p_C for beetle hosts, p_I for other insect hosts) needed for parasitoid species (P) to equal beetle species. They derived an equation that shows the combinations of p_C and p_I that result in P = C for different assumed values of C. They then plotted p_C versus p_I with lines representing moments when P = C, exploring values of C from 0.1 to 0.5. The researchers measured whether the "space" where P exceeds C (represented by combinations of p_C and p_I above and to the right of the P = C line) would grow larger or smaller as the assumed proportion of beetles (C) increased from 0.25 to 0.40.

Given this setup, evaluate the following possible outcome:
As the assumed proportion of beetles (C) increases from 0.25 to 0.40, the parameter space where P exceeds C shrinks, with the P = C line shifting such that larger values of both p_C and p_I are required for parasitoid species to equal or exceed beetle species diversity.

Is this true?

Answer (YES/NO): YES